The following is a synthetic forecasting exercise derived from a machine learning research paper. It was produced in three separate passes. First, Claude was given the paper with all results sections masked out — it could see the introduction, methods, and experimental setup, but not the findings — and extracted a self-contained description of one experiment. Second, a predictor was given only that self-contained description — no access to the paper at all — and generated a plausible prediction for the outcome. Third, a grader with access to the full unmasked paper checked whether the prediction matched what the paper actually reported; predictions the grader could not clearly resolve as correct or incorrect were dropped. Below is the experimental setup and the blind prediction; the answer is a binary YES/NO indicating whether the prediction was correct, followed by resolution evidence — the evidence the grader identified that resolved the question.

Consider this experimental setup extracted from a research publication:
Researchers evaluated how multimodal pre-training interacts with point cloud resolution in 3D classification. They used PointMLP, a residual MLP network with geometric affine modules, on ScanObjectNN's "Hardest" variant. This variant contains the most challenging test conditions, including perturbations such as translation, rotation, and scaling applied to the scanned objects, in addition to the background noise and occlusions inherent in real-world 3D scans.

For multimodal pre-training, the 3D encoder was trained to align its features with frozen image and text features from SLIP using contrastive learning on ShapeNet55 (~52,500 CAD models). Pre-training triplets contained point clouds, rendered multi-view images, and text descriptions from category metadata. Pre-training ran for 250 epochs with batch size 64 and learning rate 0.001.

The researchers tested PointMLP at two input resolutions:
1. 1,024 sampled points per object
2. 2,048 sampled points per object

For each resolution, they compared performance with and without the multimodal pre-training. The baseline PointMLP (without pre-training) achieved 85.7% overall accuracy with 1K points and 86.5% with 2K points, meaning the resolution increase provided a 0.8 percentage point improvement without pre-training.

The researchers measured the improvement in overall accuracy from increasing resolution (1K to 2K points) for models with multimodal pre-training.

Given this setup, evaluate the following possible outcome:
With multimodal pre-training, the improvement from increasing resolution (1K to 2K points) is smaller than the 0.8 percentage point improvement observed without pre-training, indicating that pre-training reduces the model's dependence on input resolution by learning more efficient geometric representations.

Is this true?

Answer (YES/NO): YES